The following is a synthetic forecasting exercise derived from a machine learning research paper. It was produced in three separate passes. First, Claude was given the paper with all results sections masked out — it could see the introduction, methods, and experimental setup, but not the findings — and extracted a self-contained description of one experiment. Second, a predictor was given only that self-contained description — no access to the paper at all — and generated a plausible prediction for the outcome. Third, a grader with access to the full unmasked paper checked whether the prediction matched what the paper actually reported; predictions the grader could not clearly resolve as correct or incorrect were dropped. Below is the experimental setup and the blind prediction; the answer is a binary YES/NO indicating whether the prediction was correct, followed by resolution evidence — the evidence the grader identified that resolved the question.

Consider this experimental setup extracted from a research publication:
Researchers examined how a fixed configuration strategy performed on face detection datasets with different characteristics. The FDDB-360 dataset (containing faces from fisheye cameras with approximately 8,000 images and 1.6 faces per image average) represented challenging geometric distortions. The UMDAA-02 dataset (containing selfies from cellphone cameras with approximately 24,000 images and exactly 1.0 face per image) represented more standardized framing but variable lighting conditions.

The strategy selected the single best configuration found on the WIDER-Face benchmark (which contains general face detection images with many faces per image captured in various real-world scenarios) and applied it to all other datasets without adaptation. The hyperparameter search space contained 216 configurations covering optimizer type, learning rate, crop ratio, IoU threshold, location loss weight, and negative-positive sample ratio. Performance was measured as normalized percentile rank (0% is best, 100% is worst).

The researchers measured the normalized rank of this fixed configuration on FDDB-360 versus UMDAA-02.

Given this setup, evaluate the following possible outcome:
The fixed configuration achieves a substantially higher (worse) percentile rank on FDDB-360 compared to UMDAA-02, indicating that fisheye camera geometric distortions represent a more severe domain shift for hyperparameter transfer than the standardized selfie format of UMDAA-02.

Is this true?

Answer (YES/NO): NO